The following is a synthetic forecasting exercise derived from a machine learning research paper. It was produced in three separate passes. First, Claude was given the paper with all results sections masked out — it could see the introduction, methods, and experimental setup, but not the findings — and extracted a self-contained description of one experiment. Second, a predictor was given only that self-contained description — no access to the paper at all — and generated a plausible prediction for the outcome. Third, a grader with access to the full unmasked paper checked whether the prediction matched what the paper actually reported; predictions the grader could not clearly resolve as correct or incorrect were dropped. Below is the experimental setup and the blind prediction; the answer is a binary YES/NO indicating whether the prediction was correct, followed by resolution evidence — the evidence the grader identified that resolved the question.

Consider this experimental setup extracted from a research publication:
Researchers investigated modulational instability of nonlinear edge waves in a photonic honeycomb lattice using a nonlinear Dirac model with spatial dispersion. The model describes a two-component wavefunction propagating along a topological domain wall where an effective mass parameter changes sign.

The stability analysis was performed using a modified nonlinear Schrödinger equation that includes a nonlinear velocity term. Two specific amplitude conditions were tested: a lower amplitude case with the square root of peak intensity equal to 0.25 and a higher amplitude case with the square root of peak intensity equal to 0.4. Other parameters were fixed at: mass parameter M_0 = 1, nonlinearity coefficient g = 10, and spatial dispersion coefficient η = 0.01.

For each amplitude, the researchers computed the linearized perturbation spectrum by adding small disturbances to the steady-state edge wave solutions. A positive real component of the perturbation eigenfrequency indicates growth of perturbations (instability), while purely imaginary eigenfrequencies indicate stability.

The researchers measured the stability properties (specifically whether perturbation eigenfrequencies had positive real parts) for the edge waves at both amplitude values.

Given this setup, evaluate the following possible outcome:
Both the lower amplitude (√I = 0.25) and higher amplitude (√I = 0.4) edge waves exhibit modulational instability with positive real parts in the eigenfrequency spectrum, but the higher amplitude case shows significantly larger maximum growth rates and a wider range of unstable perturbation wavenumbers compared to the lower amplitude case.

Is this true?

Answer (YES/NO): NO